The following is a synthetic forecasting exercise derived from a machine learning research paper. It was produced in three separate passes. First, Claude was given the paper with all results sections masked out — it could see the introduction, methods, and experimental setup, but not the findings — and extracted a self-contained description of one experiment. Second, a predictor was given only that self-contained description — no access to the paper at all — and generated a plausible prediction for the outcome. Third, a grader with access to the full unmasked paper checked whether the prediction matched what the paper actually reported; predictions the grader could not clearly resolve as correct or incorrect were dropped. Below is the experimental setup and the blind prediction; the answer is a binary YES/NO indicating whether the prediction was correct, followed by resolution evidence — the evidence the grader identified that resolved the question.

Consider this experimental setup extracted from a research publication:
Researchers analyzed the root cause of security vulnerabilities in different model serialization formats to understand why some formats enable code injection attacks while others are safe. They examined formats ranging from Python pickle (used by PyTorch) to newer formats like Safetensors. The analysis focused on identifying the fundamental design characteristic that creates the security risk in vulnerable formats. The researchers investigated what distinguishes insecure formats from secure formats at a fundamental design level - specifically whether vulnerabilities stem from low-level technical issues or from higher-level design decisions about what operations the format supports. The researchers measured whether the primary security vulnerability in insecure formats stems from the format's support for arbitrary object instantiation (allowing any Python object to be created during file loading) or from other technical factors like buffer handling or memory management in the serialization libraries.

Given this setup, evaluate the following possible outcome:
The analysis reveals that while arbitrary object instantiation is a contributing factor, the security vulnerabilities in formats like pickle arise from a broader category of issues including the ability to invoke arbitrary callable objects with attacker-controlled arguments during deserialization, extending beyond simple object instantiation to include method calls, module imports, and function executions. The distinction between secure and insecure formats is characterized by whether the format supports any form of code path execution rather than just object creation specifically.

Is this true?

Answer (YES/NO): NO